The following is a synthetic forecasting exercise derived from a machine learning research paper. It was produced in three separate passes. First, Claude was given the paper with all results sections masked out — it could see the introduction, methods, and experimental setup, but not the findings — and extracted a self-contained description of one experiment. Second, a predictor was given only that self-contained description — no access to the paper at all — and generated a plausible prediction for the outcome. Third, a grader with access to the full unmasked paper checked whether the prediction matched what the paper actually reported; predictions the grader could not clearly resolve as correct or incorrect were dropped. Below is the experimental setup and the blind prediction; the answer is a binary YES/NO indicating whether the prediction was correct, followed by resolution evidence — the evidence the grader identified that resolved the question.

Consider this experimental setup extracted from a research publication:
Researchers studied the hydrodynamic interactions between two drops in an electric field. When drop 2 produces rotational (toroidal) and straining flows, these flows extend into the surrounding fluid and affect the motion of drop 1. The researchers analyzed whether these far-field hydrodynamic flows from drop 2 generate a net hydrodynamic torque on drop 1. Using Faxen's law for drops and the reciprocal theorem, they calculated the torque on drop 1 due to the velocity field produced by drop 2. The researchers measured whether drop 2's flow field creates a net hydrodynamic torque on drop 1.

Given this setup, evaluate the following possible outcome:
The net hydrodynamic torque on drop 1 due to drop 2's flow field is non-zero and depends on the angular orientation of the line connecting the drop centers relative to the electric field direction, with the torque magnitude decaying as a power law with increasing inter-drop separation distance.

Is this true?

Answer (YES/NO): NO